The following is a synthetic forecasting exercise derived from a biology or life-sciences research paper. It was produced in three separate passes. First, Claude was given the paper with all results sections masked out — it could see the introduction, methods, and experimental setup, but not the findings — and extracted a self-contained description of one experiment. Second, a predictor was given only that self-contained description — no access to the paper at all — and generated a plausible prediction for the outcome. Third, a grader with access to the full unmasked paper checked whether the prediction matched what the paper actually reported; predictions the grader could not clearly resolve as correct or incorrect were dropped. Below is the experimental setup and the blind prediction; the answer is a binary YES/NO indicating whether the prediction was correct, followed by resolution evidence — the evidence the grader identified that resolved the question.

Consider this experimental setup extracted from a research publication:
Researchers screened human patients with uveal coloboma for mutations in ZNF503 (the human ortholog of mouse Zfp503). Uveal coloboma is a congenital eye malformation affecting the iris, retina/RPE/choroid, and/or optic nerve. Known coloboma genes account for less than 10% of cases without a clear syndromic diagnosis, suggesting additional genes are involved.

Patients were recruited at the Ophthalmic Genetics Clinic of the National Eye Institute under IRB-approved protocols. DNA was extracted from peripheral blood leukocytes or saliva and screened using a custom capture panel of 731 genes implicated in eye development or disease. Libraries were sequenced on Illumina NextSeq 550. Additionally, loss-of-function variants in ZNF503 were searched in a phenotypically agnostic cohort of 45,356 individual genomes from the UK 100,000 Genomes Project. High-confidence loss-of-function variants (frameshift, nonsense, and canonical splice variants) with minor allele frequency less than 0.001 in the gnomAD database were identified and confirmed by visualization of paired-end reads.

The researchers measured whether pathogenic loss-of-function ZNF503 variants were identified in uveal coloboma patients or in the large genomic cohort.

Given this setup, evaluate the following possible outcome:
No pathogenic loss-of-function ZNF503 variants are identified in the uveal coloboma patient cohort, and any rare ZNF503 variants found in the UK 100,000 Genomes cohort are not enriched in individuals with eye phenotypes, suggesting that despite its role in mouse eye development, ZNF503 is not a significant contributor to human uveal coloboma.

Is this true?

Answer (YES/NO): NO